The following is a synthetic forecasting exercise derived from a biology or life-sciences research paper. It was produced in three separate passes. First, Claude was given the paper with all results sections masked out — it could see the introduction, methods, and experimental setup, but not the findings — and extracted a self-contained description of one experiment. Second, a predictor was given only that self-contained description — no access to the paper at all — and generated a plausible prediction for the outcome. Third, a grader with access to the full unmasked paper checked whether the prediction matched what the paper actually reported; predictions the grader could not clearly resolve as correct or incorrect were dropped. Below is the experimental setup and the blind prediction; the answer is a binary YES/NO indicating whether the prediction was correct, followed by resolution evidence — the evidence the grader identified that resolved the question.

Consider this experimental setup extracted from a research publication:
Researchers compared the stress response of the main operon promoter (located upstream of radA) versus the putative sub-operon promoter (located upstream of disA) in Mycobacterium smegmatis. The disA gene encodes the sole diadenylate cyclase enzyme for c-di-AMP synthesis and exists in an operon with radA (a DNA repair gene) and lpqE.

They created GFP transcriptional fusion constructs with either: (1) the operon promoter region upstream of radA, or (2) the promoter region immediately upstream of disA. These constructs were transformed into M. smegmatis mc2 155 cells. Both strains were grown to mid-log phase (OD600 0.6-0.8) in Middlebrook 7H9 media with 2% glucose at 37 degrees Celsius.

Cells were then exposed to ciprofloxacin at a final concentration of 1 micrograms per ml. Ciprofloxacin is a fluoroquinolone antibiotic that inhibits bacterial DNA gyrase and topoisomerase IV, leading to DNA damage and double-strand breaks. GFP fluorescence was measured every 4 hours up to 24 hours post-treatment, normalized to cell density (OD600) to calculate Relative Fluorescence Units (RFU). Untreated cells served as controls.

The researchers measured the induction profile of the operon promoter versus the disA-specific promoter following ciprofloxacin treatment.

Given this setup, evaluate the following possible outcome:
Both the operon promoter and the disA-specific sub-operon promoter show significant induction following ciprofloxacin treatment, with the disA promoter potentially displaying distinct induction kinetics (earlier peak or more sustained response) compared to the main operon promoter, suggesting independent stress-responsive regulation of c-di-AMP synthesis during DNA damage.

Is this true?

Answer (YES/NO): NO